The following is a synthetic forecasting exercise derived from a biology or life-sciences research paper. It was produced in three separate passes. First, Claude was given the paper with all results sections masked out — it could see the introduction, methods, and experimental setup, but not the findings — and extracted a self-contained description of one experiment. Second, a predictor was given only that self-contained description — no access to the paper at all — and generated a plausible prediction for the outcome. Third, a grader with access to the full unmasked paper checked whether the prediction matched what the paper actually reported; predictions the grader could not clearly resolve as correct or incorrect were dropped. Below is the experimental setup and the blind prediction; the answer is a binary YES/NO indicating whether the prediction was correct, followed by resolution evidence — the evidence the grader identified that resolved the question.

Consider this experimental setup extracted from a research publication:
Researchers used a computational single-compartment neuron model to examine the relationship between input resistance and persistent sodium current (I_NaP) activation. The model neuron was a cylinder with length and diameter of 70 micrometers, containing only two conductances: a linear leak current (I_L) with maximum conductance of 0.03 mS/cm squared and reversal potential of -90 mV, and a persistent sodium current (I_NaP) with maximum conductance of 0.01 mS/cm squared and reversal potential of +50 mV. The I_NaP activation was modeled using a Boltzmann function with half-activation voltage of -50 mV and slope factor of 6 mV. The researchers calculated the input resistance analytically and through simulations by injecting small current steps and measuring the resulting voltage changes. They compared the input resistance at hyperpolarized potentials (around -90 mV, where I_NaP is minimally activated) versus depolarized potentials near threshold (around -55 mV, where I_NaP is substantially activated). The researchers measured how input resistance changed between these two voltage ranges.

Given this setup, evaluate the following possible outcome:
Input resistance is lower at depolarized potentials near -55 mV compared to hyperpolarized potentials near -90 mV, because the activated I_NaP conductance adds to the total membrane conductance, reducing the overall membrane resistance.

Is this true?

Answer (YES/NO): NO